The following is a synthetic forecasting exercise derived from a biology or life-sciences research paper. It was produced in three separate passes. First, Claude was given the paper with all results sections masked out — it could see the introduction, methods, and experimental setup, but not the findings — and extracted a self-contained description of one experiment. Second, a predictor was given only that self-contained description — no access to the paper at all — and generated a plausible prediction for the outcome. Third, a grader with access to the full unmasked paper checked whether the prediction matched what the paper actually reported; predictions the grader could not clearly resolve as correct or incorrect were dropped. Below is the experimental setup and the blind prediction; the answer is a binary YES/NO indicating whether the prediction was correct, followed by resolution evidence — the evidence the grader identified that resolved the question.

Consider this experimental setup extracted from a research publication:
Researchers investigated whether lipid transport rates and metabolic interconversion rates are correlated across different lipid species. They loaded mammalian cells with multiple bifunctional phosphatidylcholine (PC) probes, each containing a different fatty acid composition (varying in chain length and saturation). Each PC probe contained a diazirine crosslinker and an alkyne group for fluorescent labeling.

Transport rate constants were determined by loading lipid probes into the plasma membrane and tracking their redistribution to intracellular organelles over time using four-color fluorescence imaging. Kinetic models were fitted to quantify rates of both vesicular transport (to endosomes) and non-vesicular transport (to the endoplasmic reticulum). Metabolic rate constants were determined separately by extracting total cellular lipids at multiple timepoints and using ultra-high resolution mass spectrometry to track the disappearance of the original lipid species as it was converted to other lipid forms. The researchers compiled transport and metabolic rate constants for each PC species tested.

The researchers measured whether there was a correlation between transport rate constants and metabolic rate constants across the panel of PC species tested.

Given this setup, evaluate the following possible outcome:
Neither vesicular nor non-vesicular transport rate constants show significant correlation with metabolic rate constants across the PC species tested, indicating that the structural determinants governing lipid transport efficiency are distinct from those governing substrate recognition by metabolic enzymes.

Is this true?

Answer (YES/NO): NO